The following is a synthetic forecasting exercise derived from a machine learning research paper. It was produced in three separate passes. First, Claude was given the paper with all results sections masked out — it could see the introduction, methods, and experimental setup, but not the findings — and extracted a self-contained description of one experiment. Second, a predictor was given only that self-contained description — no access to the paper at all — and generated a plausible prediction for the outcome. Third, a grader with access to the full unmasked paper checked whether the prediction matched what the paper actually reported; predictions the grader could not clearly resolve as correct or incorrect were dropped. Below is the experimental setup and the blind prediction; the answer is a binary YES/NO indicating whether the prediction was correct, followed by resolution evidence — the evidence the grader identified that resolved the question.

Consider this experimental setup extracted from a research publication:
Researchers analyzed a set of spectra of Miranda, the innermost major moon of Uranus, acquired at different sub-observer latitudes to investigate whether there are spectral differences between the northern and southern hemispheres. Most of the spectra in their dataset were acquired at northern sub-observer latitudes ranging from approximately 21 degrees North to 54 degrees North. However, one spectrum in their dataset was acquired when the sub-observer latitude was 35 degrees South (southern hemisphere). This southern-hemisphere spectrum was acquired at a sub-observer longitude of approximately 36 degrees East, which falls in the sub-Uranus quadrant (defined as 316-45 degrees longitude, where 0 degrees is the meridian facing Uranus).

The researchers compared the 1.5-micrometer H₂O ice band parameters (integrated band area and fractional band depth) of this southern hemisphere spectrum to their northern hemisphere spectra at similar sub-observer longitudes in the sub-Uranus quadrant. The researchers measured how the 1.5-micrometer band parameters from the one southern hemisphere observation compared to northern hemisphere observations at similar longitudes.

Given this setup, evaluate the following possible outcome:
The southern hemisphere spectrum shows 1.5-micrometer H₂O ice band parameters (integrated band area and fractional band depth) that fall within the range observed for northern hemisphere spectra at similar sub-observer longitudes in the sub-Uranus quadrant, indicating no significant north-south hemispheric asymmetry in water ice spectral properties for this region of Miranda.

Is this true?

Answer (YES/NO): YES